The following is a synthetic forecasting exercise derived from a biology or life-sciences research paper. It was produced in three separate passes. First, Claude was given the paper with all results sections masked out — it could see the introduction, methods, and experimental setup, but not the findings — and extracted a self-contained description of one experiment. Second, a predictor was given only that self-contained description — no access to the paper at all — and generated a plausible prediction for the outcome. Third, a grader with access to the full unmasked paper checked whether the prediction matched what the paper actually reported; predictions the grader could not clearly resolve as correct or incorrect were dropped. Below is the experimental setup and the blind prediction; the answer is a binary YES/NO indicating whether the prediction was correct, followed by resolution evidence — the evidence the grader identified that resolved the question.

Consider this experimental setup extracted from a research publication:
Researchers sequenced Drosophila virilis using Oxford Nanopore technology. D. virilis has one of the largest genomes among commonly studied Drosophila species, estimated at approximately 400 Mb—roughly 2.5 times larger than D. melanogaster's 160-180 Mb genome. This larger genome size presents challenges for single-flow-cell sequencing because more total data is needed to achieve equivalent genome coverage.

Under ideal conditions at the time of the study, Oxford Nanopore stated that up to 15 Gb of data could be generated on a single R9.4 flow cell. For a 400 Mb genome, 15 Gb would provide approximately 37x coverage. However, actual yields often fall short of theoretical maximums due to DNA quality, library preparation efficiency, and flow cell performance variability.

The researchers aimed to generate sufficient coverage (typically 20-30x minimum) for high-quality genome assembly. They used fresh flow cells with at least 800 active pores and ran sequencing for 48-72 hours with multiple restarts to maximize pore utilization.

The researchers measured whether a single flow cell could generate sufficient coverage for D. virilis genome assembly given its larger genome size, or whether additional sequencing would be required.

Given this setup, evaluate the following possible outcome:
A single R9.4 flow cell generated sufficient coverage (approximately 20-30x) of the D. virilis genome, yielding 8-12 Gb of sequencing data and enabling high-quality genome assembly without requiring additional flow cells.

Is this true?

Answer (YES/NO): NO